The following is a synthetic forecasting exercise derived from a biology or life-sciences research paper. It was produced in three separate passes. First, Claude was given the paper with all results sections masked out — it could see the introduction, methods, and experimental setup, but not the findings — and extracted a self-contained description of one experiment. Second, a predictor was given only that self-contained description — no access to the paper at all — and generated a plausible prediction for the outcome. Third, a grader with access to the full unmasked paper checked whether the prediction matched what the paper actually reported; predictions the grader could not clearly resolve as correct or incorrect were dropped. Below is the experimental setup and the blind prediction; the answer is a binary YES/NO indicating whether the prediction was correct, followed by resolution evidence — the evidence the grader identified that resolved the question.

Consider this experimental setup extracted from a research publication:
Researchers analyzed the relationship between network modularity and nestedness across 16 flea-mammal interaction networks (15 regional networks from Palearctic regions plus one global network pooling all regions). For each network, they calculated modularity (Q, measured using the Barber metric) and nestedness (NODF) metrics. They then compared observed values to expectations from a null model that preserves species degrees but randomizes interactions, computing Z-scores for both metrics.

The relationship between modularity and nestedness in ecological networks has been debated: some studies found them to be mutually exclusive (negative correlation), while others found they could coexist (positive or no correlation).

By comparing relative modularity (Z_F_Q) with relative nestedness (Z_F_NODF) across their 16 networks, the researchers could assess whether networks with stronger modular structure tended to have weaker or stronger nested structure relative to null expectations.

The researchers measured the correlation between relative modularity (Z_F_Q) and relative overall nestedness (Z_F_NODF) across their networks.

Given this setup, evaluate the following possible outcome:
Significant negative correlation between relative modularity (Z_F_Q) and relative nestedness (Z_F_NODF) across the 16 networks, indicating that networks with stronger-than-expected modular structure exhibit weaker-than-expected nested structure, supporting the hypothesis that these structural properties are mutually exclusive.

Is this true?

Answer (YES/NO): YES